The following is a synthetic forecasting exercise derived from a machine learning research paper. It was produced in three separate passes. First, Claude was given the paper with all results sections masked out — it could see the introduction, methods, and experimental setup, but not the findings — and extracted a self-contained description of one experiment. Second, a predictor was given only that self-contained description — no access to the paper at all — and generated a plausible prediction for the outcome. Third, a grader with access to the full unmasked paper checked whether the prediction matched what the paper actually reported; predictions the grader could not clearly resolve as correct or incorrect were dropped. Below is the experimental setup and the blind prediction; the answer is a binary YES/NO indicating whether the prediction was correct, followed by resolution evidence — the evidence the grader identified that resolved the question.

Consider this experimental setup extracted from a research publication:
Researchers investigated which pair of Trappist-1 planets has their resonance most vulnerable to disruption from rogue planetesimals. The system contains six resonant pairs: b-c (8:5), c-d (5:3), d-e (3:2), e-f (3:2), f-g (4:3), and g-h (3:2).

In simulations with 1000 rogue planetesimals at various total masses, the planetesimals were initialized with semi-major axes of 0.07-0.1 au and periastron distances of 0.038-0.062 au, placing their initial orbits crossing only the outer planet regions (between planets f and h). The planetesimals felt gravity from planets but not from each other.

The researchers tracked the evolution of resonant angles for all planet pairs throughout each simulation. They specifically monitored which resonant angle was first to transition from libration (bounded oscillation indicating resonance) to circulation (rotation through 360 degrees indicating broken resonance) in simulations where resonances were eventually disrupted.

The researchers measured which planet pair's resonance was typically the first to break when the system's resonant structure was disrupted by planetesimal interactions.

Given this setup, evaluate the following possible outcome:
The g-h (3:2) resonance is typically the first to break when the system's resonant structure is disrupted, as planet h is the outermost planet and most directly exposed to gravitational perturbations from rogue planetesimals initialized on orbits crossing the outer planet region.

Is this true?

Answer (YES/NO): YES